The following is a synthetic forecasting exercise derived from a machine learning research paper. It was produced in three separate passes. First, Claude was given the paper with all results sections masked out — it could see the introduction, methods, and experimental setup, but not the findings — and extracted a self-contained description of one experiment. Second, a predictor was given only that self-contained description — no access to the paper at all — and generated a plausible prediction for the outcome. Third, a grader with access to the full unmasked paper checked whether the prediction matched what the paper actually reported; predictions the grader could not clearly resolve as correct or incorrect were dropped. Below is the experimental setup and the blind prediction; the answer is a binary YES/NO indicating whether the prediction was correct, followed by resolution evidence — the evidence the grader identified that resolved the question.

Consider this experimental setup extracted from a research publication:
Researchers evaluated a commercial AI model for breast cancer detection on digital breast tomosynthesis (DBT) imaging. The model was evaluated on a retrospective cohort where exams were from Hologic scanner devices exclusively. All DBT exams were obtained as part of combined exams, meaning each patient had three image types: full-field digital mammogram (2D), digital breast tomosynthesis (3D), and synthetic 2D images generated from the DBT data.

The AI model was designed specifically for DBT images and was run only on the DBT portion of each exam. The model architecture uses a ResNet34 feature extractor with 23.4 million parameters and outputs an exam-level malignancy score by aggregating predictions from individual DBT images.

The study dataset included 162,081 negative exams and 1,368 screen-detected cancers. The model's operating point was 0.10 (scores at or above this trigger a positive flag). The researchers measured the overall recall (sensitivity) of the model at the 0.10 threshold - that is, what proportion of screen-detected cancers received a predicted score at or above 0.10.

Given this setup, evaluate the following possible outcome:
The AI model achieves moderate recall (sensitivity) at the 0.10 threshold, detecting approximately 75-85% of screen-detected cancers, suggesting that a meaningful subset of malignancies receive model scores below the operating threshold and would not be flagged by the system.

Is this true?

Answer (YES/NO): NO